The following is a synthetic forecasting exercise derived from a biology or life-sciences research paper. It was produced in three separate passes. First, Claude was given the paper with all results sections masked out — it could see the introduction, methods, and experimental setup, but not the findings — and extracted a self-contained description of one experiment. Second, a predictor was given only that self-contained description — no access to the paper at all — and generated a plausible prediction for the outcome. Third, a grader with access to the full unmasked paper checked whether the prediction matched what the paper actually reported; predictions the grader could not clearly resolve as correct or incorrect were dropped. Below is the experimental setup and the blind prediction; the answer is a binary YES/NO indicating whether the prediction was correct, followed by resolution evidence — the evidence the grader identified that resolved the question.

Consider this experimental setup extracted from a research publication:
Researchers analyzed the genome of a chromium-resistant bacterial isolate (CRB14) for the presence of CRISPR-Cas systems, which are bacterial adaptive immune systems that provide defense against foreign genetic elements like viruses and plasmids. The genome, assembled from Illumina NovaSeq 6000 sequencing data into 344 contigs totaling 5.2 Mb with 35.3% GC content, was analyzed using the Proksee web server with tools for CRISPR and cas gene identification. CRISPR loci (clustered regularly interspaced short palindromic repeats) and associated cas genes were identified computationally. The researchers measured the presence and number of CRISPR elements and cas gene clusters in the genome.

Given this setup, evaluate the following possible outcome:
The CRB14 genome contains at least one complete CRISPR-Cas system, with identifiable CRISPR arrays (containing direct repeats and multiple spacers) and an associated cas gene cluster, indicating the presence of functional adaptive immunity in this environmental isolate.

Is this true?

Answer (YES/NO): YES